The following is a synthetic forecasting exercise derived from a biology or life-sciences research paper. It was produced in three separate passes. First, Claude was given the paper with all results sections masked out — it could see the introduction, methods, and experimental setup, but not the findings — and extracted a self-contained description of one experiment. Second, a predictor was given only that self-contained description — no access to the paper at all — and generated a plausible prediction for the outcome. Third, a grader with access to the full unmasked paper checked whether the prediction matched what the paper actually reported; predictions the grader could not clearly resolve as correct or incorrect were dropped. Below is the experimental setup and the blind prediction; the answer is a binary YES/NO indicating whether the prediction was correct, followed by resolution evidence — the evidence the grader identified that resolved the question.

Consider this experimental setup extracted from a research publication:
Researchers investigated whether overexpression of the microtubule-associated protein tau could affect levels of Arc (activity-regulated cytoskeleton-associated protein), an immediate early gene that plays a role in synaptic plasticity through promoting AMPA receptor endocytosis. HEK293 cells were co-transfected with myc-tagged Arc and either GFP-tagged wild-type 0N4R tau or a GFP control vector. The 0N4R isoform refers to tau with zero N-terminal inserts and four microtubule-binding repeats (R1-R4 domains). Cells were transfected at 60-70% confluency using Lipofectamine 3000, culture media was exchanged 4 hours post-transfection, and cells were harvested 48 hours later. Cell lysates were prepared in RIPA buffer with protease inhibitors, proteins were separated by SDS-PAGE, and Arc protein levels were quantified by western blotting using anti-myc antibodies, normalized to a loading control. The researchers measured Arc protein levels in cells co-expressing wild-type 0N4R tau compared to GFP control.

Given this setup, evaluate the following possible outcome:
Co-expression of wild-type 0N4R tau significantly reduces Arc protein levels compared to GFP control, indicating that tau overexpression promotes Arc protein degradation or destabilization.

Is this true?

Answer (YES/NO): YES